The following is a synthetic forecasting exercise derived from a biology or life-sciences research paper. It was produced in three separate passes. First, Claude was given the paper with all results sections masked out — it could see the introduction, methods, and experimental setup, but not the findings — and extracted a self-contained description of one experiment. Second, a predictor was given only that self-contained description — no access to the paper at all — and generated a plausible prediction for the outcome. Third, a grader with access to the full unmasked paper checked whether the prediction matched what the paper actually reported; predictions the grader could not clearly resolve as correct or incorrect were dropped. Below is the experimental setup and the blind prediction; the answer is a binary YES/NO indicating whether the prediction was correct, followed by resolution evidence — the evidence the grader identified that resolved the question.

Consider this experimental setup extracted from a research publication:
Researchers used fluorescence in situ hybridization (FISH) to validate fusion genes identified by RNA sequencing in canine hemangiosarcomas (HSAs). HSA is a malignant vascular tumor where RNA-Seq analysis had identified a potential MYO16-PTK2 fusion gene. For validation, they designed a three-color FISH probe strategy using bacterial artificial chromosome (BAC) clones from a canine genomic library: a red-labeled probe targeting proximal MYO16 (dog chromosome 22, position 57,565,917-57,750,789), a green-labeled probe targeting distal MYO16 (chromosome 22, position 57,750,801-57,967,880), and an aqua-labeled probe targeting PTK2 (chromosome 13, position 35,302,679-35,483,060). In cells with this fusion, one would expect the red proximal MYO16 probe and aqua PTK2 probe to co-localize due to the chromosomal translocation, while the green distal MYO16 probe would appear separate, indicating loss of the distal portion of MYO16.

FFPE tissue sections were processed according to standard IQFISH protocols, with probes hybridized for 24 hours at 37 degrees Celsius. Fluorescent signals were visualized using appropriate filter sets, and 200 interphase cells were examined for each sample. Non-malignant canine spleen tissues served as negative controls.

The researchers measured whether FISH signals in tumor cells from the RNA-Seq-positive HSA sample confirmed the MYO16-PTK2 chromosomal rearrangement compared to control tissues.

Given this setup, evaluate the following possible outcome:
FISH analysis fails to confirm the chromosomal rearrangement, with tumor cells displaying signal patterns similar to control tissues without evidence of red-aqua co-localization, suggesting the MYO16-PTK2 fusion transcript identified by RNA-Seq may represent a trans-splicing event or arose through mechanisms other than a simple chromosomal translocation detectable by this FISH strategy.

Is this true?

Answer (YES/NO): NO